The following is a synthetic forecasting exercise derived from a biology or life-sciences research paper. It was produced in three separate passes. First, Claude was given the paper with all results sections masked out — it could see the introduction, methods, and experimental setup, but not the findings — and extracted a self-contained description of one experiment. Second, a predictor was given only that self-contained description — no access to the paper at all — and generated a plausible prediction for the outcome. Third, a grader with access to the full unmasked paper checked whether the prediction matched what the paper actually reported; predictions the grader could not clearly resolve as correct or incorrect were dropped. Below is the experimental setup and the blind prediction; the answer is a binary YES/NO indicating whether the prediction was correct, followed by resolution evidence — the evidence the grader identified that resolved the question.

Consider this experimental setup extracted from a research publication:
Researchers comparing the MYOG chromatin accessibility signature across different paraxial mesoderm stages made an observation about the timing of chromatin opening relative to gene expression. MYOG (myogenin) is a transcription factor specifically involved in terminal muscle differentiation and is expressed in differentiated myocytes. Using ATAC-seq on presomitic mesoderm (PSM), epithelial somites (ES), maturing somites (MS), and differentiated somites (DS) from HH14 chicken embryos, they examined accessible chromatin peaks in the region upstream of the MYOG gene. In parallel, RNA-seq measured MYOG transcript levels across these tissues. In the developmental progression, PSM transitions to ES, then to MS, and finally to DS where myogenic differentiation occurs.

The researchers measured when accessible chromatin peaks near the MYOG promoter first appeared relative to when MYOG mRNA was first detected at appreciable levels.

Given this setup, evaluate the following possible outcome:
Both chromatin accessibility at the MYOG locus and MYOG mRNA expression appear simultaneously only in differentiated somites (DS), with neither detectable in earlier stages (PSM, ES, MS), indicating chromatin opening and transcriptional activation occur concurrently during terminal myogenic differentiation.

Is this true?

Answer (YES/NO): NO